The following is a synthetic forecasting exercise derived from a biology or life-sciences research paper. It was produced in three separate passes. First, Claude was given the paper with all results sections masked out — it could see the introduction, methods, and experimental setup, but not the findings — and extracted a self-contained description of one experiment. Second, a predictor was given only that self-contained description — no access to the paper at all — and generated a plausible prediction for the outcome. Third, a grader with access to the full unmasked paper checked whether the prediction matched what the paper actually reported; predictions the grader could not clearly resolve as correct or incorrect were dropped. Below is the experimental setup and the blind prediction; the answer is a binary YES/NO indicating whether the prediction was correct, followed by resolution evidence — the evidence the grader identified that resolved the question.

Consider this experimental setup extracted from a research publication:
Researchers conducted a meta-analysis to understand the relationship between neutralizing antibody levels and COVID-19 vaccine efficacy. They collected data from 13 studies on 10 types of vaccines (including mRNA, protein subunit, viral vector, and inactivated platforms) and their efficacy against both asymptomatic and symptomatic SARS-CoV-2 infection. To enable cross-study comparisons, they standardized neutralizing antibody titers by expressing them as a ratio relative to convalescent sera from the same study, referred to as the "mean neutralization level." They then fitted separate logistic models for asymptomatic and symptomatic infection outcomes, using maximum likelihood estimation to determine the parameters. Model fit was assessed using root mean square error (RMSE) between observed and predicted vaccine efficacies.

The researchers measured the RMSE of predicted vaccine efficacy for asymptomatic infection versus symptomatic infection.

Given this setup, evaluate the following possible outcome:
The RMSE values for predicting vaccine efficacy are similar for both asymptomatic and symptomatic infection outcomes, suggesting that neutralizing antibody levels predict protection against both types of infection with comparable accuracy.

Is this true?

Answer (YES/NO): NO